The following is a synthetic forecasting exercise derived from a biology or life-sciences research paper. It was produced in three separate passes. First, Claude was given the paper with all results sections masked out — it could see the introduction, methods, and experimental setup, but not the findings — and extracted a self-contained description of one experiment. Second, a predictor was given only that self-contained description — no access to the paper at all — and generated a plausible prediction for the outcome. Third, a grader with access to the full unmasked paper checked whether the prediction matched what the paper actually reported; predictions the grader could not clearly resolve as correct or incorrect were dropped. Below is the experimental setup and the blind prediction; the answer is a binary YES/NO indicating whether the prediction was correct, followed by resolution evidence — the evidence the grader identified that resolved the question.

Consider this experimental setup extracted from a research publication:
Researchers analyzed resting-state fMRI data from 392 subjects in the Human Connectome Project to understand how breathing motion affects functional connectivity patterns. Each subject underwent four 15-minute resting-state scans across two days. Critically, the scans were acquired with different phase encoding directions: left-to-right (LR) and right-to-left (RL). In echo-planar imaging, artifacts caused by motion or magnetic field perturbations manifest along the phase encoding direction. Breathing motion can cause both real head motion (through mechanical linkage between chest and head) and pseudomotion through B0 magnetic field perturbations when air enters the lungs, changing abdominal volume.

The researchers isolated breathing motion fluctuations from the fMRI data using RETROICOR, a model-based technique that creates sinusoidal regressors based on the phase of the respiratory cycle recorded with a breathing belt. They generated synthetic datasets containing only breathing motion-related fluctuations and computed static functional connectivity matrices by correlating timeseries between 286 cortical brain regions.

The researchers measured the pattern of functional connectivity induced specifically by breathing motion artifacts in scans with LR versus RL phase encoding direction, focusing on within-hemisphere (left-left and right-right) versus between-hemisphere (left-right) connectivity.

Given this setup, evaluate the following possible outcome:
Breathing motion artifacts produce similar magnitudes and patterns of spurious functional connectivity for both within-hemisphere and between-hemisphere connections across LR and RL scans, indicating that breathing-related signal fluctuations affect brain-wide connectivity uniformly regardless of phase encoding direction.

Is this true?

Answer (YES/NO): NO